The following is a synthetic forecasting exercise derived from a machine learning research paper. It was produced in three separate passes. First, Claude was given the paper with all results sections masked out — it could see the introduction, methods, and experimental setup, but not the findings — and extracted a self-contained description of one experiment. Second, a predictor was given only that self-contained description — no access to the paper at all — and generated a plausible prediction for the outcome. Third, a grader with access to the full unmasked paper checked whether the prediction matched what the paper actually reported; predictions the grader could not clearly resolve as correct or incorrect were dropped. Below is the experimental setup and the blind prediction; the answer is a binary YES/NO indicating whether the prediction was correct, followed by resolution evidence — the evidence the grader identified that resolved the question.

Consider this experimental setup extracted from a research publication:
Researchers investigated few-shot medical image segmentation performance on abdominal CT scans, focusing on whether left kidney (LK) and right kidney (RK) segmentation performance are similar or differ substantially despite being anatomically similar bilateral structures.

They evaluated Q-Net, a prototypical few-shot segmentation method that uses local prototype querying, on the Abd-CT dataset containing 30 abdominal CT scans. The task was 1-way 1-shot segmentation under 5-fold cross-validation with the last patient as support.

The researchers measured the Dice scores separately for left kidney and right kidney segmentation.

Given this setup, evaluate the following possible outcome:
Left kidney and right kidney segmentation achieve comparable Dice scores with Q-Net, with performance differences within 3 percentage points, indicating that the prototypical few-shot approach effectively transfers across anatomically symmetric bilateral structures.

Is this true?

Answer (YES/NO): NO